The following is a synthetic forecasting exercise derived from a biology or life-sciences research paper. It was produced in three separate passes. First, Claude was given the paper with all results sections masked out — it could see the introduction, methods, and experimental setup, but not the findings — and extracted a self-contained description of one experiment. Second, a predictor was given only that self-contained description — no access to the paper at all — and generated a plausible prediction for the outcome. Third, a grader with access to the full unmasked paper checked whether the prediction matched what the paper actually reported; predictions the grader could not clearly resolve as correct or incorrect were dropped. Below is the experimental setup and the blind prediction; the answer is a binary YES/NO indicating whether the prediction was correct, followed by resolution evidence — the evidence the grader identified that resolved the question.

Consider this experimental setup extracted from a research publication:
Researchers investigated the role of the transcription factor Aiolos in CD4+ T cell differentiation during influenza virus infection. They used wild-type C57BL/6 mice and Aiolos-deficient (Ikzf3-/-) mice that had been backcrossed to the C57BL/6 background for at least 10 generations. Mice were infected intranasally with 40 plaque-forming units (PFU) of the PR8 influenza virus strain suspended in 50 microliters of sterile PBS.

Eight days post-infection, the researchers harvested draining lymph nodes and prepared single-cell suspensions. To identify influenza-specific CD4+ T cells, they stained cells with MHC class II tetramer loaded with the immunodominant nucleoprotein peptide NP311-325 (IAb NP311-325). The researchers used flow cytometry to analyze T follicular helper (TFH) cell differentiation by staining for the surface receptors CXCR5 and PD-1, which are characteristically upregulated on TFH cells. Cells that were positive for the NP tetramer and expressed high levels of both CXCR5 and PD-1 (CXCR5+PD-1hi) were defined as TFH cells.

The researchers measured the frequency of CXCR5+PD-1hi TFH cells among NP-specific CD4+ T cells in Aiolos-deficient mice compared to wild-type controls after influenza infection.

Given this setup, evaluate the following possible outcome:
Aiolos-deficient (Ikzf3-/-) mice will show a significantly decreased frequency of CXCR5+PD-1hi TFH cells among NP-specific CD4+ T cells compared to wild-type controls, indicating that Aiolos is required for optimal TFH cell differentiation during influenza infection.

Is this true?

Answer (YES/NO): YES